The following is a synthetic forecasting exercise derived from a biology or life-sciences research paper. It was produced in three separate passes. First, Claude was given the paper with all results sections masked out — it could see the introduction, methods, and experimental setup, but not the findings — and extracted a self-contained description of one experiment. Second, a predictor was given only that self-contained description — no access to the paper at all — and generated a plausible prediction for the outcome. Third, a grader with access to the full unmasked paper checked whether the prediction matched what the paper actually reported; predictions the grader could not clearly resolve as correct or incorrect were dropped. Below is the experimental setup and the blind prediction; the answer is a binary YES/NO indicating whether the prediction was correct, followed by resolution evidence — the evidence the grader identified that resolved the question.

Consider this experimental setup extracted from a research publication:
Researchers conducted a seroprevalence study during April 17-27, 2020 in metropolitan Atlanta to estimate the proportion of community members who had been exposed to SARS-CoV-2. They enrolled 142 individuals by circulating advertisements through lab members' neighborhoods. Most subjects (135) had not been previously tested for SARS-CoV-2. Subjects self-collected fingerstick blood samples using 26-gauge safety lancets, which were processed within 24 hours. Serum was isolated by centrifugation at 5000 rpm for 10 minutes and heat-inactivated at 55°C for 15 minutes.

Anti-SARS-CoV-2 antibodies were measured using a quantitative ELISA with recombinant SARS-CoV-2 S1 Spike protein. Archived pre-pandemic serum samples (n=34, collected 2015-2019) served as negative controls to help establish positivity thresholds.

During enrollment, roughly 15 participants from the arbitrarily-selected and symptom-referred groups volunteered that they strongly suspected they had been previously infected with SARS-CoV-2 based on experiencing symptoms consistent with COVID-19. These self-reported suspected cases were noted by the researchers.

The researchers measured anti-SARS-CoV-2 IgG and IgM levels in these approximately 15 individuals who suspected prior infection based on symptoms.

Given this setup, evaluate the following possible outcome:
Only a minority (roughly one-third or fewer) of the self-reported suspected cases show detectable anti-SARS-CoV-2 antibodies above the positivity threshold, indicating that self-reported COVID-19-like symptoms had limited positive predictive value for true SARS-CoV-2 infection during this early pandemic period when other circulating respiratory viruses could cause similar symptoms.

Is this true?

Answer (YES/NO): YES